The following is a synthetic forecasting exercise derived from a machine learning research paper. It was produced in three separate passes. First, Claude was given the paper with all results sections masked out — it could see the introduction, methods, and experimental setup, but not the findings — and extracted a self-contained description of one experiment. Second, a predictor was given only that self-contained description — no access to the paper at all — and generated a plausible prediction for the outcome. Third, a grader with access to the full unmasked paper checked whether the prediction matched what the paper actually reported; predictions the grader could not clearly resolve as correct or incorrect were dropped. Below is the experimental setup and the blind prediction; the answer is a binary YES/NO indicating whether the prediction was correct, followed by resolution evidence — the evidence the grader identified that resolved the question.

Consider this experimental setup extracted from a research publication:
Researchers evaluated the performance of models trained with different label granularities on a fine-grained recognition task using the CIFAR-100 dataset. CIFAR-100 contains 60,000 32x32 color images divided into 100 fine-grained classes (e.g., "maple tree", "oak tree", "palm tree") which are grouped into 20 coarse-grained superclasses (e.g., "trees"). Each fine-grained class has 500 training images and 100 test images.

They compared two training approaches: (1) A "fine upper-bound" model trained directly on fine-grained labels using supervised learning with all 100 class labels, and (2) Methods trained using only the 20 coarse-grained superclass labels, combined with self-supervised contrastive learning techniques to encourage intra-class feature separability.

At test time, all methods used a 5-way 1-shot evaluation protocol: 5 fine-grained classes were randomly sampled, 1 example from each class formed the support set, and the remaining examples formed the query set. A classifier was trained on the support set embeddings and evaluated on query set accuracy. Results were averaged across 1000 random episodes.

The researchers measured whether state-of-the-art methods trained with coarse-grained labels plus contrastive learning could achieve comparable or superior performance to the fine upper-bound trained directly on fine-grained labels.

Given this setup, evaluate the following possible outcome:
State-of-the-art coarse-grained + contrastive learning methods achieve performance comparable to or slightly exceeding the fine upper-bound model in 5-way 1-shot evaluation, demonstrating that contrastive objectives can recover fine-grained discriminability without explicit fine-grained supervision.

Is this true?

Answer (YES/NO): NO